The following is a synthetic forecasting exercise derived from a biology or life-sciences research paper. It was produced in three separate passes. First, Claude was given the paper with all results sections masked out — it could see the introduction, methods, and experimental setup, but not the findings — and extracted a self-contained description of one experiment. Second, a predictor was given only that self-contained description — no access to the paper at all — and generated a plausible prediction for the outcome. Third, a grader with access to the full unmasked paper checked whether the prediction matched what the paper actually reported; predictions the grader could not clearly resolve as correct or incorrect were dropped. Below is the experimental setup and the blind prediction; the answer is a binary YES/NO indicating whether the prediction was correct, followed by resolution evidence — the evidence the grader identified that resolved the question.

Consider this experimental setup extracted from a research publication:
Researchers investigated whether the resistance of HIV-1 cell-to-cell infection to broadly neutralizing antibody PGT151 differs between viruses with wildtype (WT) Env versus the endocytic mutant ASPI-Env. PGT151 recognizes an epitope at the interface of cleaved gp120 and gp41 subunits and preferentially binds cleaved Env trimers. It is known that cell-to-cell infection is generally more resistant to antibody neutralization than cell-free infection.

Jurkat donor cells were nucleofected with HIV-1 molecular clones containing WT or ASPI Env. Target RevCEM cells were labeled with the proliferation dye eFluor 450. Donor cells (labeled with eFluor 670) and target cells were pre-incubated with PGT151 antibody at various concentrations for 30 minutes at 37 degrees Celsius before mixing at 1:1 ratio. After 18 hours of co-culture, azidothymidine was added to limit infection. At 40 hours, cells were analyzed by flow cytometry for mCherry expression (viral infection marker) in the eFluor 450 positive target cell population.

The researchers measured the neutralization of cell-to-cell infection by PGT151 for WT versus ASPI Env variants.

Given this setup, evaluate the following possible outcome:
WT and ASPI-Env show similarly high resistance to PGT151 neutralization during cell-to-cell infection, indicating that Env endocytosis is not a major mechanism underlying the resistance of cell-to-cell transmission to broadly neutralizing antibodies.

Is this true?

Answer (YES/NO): YES